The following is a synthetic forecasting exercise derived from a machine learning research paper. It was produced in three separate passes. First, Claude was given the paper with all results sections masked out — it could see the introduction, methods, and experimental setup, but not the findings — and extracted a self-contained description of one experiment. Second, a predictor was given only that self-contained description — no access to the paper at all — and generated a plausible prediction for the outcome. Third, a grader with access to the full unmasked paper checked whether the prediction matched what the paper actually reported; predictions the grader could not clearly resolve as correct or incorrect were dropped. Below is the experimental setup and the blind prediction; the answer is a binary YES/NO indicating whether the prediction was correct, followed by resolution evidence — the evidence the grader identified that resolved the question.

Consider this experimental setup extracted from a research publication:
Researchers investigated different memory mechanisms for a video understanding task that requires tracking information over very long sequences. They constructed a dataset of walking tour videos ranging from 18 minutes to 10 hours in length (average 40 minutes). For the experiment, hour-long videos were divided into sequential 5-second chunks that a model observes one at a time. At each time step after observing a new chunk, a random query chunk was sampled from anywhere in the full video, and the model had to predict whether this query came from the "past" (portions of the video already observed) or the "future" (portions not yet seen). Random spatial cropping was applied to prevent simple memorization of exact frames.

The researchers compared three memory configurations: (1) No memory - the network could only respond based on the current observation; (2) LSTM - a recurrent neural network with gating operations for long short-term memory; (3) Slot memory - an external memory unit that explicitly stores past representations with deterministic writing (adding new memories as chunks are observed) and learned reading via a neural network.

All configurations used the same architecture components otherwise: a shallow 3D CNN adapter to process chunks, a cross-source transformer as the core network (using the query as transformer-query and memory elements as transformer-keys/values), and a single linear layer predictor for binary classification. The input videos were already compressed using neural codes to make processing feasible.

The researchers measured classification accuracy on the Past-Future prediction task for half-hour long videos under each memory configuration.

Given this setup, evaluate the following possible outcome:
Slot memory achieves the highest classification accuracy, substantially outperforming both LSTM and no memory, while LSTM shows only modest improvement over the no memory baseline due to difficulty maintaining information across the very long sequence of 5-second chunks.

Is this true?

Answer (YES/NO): NO